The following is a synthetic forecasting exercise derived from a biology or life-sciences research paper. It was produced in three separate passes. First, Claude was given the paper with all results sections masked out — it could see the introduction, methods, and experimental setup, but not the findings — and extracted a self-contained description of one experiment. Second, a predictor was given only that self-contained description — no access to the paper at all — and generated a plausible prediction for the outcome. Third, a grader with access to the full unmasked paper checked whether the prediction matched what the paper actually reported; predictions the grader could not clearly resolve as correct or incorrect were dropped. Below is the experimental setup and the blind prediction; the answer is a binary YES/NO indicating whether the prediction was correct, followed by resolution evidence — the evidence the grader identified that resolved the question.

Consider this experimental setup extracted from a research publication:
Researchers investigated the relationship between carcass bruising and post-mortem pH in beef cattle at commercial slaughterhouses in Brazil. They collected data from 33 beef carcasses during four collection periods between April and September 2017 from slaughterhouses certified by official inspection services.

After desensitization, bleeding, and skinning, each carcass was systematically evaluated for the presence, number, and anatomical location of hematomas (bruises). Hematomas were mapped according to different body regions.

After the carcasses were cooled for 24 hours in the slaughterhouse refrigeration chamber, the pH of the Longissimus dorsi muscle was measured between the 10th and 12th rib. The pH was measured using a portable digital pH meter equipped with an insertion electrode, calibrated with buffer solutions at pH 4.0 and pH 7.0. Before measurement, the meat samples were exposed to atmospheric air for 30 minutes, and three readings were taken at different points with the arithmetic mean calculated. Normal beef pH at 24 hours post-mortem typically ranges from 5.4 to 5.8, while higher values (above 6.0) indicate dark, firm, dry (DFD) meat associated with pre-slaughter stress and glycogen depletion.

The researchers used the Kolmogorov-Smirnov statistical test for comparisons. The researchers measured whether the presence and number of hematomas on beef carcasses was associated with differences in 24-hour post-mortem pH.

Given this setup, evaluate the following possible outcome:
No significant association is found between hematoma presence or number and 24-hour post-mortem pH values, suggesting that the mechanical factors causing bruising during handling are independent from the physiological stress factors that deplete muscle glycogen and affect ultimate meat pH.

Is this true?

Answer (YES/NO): YES